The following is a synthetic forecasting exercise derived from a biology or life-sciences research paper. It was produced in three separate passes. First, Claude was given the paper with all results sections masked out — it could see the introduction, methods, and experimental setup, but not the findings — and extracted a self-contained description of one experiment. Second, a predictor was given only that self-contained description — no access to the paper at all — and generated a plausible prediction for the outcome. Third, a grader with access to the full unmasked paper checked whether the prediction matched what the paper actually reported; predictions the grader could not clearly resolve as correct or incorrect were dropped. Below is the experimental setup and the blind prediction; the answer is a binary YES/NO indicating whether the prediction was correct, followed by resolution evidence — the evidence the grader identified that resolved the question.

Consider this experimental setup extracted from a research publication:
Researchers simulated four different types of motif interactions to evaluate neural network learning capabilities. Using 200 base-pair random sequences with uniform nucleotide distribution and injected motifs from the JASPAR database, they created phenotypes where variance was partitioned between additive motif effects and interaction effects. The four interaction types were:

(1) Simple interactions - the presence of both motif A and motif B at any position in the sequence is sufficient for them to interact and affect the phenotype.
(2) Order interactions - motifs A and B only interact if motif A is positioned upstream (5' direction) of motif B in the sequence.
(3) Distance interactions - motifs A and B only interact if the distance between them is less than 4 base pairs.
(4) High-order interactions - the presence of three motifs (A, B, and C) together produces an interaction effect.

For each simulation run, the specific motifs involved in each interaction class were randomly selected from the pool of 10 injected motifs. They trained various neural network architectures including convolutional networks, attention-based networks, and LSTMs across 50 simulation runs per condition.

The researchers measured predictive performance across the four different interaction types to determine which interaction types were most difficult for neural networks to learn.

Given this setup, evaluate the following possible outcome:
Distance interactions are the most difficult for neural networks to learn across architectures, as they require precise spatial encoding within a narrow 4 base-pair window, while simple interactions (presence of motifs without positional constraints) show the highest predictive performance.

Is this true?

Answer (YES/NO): YES